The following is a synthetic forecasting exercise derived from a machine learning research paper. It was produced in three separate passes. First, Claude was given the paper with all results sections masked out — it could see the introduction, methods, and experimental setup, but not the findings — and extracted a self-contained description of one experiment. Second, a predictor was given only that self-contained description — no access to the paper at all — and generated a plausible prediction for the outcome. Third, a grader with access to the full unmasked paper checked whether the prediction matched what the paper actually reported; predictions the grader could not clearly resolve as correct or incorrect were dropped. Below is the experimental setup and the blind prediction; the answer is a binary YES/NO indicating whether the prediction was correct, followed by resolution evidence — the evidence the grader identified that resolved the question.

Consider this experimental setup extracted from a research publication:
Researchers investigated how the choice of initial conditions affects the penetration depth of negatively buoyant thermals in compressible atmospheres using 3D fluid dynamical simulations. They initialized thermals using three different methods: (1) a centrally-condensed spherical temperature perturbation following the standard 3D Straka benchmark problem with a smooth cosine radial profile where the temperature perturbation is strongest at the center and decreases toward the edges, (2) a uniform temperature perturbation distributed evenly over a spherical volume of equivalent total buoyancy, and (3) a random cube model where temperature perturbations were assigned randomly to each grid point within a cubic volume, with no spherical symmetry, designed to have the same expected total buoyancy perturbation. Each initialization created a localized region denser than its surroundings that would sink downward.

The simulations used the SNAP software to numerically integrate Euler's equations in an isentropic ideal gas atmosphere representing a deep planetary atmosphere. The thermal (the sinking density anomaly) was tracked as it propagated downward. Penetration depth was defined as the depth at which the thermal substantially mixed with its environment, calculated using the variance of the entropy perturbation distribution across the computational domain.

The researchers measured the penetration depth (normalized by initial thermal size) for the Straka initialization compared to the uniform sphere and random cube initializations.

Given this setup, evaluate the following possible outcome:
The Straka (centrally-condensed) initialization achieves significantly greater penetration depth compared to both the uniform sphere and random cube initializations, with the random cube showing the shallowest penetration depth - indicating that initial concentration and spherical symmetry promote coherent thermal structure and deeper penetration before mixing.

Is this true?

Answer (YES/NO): NO